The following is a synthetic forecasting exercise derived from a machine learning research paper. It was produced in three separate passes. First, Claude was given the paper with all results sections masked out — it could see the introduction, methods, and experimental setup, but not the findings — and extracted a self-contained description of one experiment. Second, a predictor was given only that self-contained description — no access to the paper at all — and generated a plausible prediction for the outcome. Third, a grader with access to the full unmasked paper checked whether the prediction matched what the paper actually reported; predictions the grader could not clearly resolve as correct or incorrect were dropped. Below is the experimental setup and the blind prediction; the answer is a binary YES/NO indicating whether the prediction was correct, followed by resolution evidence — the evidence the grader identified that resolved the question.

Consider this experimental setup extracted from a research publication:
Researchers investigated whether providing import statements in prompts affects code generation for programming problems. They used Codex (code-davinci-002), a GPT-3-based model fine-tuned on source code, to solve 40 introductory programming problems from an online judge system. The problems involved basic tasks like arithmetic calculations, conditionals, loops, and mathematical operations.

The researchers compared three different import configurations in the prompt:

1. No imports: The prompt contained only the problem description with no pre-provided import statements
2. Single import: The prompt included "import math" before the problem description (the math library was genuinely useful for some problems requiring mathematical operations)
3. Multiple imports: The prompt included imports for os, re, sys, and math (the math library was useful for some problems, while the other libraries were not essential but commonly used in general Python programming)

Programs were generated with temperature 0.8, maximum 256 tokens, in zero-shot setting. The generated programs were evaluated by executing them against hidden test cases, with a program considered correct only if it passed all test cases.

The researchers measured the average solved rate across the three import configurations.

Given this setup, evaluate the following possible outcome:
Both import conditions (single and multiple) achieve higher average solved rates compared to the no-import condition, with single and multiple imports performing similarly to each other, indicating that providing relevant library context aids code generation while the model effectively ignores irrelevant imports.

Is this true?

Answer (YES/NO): NO